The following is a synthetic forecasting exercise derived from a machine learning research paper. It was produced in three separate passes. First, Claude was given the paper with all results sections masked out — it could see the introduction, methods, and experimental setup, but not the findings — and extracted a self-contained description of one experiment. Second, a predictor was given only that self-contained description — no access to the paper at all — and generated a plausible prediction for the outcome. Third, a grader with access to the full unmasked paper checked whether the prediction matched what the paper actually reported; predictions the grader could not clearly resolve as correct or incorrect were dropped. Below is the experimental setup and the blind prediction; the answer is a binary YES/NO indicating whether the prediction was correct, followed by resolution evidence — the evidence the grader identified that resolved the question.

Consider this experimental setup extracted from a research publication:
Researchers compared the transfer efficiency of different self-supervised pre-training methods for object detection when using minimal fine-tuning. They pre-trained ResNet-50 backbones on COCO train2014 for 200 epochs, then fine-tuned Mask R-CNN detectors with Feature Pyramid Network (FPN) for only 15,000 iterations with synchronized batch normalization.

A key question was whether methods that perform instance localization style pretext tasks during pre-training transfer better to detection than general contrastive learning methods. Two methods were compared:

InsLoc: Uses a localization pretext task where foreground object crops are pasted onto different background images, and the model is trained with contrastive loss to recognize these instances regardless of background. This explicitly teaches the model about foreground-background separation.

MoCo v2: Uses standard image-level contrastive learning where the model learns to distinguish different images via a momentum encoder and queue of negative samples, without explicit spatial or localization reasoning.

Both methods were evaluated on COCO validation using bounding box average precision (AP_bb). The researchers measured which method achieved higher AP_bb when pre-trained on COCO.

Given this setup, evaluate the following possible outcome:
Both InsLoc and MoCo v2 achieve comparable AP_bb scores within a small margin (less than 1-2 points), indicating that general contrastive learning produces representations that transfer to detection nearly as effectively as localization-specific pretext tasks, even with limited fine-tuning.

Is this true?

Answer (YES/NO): YES